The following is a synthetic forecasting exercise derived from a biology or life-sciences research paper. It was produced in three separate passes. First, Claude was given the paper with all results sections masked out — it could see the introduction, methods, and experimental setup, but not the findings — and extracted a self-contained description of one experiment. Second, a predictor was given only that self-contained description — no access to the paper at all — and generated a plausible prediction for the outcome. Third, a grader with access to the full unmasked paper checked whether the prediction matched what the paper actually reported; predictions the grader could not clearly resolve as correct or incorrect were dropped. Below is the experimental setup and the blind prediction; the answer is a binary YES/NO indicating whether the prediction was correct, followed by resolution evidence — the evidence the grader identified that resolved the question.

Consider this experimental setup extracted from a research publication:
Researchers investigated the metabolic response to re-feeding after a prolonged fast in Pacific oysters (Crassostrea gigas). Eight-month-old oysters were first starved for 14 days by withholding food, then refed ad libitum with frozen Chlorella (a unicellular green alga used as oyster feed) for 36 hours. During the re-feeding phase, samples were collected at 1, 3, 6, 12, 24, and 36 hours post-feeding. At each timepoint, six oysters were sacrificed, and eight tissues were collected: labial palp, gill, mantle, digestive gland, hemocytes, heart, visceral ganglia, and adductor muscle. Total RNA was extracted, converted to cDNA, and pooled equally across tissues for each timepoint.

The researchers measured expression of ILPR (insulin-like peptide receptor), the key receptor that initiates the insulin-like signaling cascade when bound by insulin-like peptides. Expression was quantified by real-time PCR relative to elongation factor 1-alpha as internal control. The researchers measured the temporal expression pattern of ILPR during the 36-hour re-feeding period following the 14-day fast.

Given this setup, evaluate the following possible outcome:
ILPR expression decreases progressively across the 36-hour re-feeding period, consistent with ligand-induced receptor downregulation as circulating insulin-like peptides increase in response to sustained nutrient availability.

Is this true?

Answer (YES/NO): NO